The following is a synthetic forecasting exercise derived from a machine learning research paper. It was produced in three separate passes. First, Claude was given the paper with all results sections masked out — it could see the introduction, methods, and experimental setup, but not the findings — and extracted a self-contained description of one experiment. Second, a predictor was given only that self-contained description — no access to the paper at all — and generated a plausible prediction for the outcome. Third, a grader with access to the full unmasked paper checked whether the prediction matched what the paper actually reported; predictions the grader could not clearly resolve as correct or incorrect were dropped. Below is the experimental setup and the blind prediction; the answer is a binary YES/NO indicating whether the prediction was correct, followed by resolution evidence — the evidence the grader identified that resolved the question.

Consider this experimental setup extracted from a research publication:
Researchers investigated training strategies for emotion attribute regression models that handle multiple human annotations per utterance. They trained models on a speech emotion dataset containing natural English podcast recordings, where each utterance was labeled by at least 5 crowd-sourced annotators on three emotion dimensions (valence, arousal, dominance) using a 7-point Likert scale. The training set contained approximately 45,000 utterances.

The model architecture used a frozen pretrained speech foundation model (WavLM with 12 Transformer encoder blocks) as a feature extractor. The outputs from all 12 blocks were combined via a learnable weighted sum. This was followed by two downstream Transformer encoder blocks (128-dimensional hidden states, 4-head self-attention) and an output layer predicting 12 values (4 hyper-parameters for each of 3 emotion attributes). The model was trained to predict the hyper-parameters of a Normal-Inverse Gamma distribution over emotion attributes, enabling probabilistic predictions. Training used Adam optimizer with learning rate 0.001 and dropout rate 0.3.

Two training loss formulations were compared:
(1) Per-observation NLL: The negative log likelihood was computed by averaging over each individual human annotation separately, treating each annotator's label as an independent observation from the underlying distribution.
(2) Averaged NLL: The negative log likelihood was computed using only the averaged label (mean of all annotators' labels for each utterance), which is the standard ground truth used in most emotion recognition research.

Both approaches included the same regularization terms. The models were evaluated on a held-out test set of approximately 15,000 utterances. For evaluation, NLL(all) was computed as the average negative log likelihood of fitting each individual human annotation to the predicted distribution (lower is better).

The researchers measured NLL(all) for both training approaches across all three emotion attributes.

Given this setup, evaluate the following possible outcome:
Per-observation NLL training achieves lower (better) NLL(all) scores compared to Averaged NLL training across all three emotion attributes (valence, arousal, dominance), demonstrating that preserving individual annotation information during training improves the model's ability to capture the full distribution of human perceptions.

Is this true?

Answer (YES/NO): YES